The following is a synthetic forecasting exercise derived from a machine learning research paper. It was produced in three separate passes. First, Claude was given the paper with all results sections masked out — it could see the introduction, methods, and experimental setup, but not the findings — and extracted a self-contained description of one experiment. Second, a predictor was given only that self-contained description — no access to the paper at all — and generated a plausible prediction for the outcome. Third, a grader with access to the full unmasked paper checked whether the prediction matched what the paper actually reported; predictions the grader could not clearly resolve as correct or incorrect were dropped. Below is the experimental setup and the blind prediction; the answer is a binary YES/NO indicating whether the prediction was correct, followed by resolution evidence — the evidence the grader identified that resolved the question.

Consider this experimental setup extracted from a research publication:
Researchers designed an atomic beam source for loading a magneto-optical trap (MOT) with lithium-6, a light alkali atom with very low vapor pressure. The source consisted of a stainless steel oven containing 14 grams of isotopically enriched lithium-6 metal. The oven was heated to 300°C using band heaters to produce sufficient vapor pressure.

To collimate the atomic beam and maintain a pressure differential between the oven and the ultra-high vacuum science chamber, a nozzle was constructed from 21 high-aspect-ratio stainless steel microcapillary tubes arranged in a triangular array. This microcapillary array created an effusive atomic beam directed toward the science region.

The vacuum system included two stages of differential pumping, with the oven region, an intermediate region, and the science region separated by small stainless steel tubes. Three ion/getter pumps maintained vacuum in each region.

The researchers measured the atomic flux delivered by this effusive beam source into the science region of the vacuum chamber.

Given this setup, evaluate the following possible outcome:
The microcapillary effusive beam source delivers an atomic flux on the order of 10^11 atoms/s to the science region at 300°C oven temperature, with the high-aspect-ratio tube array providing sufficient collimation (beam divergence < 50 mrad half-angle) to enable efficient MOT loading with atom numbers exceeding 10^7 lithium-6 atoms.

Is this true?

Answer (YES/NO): NO